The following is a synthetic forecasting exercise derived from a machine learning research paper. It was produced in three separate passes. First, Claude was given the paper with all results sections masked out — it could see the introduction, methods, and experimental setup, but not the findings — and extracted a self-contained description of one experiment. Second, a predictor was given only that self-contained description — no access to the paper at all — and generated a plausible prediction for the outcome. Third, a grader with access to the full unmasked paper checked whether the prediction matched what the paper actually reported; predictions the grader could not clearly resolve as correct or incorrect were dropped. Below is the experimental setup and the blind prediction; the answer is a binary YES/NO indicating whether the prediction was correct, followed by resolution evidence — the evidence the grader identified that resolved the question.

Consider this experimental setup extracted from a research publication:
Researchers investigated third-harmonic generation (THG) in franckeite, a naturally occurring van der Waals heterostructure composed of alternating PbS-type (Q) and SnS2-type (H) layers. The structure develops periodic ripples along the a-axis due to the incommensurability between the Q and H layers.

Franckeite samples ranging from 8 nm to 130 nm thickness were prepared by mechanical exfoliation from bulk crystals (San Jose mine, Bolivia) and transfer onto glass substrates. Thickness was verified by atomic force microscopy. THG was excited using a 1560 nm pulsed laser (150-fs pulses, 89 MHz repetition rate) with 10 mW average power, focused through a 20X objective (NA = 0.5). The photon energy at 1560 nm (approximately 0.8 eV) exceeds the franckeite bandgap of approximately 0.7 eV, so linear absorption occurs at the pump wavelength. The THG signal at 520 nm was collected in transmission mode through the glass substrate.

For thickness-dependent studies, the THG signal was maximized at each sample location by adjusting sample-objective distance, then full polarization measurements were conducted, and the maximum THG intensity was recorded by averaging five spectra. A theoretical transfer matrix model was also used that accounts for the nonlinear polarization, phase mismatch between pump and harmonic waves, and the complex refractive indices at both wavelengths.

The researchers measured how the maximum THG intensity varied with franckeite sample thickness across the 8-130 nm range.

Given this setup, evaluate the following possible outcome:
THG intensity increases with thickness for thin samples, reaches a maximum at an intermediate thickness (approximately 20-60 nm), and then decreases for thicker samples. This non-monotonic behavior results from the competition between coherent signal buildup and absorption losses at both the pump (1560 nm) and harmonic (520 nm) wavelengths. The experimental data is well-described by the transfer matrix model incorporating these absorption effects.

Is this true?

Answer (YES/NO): NO